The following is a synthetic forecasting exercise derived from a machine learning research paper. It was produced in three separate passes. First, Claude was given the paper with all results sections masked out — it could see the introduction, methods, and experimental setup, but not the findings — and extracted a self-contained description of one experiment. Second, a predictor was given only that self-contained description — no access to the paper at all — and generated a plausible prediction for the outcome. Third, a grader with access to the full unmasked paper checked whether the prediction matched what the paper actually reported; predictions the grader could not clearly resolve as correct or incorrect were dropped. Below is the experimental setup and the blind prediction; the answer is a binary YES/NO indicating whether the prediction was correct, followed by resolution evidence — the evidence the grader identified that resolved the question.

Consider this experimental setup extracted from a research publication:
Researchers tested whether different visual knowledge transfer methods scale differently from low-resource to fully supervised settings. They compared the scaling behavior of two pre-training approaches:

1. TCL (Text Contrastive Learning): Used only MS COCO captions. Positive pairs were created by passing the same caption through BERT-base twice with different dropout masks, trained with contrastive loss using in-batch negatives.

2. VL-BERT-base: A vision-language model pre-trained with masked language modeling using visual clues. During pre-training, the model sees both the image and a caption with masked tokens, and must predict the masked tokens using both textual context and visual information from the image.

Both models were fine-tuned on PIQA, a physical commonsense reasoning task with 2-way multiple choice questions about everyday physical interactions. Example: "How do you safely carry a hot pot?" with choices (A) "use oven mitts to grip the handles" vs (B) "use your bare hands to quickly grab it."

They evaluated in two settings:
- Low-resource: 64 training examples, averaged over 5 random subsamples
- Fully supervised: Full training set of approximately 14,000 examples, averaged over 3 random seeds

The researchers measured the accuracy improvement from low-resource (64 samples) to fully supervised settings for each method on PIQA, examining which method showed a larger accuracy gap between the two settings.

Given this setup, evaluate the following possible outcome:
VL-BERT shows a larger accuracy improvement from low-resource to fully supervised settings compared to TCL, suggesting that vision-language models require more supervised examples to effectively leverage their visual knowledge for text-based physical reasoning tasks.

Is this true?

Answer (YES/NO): YES